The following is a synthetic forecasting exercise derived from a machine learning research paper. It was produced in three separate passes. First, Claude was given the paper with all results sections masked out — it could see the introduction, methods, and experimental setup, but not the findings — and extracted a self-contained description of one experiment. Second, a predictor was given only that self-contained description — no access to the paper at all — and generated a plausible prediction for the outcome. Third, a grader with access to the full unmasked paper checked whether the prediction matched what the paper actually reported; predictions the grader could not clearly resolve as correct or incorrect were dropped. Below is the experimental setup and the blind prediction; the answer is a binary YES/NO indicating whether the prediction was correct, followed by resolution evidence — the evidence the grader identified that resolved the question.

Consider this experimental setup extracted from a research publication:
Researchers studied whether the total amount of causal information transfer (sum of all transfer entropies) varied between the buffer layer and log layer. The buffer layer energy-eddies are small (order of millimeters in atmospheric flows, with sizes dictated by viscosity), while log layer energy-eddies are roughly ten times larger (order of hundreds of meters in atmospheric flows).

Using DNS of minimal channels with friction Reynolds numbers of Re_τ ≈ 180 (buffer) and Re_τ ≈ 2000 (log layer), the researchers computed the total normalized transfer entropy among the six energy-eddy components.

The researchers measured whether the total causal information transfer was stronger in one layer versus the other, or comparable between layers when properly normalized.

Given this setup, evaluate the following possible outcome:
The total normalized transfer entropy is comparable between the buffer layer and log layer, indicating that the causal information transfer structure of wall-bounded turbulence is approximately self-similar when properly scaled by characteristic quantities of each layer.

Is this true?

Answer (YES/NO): YES